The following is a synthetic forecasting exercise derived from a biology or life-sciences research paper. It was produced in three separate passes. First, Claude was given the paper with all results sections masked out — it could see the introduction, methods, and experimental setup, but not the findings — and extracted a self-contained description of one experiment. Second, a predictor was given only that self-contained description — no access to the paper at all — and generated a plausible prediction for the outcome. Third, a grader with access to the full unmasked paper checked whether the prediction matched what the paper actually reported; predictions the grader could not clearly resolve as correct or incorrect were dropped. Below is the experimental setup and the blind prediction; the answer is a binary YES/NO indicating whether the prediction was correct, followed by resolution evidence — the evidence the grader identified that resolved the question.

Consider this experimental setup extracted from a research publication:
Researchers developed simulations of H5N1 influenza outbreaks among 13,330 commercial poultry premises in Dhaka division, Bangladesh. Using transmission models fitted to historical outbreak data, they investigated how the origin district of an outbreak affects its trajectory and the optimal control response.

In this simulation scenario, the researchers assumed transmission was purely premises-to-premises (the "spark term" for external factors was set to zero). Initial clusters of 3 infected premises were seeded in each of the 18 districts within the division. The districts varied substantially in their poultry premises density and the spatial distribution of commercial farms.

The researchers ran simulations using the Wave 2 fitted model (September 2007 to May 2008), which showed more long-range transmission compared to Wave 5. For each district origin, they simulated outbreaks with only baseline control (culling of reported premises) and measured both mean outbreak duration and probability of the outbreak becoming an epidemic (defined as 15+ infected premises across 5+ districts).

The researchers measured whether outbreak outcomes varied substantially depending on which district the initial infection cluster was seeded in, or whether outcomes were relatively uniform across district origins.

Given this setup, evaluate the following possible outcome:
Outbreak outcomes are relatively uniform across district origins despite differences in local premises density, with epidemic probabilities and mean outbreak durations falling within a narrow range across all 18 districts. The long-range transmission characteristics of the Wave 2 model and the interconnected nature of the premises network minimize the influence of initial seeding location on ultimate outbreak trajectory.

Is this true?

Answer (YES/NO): NO